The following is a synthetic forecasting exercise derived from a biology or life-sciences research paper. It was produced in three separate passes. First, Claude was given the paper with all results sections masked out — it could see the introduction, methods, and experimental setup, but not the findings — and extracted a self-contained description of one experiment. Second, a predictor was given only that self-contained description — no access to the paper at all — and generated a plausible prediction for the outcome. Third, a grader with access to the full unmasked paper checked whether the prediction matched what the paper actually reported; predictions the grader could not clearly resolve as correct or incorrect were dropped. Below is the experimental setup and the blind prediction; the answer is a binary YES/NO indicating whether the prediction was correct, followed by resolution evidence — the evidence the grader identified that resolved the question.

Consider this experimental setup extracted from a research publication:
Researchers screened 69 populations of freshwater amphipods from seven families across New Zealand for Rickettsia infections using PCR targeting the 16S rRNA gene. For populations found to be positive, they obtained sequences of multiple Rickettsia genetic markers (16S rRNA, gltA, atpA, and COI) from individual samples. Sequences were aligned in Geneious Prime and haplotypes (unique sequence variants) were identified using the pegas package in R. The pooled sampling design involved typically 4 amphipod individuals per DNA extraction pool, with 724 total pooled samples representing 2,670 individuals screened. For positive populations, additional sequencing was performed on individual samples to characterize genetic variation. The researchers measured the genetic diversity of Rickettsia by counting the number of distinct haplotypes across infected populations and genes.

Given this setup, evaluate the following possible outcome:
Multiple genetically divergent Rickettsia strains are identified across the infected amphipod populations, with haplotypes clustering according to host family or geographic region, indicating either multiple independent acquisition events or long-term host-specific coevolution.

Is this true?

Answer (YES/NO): NO